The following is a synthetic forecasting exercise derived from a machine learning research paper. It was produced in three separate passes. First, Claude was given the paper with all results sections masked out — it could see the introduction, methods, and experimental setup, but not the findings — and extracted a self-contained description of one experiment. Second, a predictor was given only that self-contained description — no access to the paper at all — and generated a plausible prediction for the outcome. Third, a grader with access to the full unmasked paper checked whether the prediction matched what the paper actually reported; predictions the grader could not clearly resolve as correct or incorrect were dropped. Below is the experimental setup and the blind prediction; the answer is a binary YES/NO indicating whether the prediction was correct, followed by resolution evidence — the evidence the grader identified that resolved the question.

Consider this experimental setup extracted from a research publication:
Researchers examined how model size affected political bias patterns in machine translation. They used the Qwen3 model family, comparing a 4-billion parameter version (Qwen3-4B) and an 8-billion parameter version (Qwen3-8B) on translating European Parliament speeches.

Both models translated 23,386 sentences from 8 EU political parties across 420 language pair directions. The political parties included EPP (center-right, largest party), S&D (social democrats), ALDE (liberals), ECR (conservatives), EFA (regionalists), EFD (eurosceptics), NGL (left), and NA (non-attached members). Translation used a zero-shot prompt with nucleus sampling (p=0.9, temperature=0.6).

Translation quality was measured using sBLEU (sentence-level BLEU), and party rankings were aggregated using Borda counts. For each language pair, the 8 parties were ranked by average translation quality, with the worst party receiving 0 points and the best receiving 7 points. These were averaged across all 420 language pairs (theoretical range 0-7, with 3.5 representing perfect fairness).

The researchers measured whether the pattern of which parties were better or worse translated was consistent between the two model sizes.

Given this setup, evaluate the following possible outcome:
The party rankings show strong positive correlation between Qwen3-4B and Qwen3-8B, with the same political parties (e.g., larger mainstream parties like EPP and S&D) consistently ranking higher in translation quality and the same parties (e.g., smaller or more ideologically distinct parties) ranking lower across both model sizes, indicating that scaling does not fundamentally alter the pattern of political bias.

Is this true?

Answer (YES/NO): YES